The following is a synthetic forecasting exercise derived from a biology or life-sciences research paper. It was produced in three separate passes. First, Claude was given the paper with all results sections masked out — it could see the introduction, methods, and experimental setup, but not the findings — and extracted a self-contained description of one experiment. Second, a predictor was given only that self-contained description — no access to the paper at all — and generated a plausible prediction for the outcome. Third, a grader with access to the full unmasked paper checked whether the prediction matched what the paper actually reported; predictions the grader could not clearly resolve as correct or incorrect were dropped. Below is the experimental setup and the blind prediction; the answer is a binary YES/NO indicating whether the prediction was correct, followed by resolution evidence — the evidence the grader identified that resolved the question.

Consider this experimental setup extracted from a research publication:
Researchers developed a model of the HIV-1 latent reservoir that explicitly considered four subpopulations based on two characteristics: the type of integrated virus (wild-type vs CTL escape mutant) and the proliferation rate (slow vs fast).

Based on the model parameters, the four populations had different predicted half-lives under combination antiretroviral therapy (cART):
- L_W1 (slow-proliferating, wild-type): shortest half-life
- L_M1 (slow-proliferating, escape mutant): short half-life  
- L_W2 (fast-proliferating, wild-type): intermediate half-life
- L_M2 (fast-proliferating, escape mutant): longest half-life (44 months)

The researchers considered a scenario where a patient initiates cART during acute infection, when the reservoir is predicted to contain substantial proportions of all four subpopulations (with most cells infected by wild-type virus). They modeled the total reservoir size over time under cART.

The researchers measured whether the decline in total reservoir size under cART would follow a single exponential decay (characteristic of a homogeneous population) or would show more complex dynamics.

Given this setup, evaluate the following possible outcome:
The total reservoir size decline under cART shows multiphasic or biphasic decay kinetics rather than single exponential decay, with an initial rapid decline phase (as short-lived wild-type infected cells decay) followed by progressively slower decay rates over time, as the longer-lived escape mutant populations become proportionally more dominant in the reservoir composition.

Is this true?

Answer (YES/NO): YES